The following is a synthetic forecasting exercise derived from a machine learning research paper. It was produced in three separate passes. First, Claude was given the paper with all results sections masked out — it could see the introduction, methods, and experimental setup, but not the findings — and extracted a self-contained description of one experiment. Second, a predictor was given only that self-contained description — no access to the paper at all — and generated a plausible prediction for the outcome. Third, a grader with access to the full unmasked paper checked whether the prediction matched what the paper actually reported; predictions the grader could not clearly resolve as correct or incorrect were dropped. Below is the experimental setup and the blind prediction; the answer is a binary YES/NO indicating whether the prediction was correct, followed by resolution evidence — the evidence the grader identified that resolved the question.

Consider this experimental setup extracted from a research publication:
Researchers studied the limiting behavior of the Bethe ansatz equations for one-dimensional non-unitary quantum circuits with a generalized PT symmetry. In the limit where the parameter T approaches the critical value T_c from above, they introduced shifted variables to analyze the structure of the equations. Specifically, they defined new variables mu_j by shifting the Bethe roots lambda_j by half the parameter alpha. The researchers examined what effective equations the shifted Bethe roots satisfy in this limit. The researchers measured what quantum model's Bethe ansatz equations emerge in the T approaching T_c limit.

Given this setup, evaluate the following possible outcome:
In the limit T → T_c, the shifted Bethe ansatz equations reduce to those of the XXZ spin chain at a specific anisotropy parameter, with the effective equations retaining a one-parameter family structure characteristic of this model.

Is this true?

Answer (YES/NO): YES